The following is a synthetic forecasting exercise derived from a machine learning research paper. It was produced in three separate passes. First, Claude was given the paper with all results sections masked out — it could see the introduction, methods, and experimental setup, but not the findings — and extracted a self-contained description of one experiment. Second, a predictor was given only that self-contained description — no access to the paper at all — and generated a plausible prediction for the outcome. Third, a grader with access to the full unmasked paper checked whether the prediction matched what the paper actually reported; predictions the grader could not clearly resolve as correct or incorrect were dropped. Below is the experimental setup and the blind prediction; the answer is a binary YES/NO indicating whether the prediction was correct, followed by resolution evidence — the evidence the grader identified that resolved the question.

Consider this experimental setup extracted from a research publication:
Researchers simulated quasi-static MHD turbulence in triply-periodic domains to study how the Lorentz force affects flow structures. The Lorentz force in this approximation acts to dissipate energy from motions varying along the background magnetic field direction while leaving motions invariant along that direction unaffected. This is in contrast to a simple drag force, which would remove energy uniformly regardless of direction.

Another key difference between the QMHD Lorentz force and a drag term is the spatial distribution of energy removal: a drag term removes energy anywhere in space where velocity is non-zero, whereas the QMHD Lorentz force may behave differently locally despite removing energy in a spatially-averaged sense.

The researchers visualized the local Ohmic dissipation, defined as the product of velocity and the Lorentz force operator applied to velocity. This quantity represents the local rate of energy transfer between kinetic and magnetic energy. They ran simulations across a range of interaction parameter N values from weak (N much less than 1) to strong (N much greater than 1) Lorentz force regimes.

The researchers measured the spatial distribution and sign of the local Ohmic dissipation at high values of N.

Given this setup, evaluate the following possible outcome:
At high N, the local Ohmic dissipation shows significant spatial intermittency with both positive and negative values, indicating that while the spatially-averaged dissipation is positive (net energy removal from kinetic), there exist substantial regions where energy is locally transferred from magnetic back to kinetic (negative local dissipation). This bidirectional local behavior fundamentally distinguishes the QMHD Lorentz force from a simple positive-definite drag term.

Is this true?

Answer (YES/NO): YES